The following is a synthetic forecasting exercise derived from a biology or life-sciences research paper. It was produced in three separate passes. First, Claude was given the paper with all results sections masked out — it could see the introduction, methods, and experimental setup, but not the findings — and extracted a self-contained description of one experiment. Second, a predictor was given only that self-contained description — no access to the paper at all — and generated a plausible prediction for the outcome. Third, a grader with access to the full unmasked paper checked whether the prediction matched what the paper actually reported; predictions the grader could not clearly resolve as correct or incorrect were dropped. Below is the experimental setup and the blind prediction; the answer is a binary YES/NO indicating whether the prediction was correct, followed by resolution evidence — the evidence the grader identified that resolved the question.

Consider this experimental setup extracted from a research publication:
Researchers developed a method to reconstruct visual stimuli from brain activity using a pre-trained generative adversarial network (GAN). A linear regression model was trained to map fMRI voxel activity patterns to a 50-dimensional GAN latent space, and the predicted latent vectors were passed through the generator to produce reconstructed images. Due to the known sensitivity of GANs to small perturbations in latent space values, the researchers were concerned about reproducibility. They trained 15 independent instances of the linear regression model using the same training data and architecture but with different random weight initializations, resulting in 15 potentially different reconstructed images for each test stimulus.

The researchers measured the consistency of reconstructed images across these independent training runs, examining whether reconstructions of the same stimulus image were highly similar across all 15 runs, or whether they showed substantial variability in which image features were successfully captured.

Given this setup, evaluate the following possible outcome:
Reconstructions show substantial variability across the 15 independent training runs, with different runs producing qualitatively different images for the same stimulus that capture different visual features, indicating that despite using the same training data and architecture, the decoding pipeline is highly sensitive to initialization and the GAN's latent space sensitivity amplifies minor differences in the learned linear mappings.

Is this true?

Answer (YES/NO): YES